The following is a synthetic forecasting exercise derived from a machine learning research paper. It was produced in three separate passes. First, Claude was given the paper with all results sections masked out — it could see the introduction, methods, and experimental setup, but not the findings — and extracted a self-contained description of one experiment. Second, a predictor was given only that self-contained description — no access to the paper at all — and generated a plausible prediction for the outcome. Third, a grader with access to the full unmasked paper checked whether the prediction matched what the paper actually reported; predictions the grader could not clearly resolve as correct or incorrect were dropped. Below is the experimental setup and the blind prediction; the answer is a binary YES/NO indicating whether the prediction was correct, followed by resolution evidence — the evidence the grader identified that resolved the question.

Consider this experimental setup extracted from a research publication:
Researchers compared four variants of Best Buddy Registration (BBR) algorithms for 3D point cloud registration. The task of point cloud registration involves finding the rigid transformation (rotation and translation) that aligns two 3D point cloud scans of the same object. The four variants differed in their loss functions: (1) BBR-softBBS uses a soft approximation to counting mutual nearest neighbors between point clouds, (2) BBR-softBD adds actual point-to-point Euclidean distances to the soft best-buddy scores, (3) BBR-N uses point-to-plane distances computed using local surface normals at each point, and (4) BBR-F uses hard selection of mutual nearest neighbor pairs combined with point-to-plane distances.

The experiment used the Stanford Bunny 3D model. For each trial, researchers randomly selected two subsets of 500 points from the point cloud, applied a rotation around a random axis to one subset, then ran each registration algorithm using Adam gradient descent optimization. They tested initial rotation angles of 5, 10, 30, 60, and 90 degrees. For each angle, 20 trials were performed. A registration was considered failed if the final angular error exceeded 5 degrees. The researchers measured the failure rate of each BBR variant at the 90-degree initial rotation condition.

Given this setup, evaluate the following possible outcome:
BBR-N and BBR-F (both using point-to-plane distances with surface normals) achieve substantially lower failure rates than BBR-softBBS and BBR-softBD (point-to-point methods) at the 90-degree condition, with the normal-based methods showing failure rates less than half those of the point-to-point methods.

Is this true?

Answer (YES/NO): NO